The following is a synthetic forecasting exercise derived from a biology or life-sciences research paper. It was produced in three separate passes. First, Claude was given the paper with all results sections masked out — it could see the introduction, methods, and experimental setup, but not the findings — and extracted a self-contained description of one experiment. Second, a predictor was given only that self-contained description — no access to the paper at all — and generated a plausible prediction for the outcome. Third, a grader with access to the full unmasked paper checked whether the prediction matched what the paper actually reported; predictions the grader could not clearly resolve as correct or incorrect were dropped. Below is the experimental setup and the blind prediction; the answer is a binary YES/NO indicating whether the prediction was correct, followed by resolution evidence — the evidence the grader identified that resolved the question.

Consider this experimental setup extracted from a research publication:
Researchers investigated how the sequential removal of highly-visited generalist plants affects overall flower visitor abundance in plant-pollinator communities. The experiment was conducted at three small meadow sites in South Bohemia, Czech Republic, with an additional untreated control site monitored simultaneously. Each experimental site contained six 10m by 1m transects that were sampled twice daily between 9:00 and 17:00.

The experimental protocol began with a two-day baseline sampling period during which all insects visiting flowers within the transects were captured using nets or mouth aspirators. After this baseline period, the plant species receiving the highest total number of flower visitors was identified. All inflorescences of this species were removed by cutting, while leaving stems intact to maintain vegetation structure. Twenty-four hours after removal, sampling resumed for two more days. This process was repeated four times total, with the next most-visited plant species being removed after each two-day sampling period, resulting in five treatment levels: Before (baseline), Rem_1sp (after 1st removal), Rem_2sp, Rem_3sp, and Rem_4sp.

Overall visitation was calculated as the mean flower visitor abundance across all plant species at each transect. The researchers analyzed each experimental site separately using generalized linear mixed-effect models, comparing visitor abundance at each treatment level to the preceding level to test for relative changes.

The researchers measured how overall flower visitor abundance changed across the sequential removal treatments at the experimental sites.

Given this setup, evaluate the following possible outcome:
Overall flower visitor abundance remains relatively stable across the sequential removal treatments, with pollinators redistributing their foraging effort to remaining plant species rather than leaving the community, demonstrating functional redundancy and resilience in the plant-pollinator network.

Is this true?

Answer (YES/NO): NO